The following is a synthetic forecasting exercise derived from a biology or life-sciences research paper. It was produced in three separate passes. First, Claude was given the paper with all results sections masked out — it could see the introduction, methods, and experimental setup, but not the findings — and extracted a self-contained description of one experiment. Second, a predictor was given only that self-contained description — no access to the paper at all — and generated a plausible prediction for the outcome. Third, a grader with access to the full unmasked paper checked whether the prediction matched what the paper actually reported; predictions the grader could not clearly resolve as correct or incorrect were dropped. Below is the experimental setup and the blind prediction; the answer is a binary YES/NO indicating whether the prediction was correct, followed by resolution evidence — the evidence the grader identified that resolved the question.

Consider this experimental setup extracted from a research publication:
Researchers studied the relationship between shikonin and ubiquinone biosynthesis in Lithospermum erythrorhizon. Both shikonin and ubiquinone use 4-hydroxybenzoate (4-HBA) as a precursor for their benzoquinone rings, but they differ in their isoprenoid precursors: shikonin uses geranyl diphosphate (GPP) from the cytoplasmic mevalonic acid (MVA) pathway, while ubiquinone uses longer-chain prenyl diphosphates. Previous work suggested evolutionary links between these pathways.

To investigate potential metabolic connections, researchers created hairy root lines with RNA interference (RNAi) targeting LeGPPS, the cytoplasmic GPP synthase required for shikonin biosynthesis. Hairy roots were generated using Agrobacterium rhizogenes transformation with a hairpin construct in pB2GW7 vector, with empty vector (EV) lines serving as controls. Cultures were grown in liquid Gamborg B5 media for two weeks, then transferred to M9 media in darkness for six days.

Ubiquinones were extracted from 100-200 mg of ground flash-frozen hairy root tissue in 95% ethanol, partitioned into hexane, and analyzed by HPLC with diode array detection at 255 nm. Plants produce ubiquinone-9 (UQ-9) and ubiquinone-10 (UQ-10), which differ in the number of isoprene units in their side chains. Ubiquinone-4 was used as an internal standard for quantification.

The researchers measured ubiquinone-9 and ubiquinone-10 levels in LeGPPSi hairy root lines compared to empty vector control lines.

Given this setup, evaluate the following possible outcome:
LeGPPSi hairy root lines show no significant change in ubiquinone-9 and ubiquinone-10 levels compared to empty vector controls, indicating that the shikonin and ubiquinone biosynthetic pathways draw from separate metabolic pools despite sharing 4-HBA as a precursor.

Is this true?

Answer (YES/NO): NO